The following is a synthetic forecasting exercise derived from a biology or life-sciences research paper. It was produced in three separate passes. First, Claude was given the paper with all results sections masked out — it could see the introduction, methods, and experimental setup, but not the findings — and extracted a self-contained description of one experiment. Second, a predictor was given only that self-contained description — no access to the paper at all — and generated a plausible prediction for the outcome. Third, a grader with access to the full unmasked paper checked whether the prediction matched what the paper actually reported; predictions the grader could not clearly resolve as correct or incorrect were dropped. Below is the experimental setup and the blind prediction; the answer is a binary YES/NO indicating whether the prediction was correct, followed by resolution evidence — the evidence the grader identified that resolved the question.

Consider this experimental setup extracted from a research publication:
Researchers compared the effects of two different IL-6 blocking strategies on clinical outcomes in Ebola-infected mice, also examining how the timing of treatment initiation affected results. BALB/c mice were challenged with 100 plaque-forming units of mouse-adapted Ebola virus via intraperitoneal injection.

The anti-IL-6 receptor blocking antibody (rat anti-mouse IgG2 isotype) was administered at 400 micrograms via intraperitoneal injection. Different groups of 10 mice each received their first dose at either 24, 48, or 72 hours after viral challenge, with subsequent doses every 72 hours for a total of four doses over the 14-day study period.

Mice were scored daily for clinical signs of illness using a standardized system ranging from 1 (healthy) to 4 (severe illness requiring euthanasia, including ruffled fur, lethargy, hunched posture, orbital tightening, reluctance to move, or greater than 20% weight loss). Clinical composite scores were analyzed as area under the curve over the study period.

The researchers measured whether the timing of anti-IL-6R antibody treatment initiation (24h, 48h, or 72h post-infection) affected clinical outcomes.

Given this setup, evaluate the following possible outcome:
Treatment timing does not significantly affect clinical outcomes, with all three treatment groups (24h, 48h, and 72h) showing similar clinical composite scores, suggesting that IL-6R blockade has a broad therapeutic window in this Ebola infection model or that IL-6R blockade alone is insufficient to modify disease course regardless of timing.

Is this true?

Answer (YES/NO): NO